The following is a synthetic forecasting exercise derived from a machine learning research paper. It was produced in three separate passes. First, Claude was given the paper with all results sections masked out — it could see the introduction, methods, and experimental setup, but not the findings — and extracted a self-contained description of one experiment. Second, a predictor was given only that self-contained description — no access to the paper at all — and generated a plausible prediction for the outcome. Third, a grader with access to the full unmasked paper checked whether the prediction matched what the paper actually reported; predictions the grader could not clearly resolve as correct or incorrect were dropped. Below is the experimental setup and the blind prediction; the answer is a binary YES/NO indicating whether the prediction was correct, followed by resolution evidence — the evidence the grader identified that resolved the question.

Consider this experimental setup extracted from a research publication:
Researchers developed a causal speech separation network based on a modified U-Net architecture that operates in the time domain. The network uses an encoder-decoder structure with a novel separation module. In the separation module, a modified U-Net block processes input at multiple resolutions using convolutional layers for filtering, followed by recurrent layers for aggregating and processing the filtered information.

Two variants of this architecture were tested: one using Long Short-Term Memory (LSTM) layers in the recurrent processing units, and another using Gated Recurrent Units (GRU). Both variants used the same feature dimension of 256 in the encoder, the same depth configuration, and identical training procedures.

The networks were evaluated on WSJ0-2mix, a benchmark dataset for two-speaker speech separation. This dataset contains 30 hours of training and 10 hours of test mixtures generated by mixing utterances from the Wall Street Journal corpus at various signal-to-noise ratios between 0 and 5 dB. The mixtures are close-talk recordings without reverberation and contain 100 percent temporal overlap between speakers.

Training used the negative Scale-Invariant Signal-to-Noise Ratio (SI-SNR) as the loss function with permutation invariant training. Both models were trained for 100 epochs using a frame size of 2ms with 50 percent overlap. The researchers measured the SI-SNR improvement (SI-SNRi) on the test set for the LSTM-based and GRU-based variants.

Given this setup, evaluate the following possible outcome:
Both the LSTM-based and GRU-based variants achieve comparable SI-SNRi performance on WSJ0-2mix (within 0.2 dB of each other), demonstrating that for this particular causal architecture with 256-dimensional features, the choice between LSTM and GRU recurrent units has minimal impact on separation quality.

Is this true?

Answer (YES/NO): NO